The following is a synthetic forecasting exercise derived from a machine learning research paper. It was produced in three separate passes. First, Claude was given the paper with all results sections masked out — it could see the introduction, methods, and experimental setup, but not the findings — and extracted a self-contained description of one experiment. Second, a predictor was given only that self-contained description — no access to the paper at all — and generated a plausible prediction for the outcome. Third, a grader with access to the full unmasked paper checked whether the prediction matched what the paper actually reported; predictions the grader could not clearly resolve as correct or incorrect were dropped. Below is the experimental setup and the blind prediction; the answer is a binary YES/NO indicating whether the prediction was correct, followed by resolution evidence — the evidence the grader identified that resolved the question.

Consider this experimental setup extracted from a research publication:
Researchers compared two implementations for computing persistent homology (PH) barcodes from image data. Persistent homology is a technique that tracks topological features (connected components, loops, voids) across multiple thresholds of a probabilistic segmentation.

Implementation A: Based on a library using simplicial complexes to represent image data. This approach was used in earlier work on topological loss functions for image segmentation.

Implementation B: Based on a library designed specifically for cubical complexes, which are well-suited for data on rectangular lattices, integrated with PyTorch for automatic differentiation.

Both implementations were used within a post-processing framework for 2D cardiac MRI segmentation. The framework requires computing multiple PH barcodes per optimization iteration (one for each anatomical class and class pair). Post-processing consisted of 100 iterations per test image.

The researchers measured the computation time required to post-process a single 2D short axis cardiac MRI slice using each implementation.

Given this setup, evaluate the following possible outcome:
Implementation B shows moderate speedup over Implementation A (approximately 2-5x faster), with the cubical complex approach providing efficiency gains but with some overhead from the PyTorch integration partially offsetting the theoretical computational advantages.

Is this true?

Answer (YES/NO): NO